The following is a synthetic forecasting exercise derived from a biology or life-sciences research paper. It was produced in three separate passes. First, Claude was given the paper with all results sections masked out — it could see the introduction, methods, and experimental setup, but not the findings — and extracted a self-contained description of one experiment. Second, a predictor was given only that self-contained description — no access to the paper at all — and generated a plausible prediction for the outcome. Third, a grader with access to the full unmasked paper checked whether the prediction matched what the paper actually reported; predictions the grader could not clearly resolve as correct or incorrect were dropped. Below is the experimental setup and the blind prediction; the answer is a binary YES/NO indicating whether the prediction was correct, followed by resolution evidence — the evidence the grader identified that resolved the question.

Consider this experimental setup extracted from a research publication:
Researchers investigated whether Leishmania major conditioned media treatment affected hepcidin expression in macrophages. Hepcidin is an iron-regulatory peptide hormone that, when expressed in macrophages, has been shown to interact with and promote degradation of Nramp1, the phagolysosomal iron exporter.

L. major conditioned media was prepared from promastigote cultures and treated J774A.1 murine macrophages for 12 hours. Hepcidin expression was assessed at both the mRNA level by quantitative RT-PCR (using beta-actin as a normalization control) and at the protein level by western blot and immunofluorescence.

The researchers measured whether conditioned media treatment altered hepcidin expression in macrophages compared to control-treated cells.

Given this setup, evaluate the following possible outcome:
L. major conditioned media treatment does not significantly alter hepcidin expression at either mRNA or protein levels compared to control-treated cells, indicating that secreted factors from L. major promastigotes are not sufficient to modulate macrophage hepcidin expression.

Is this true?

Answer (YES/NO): NO